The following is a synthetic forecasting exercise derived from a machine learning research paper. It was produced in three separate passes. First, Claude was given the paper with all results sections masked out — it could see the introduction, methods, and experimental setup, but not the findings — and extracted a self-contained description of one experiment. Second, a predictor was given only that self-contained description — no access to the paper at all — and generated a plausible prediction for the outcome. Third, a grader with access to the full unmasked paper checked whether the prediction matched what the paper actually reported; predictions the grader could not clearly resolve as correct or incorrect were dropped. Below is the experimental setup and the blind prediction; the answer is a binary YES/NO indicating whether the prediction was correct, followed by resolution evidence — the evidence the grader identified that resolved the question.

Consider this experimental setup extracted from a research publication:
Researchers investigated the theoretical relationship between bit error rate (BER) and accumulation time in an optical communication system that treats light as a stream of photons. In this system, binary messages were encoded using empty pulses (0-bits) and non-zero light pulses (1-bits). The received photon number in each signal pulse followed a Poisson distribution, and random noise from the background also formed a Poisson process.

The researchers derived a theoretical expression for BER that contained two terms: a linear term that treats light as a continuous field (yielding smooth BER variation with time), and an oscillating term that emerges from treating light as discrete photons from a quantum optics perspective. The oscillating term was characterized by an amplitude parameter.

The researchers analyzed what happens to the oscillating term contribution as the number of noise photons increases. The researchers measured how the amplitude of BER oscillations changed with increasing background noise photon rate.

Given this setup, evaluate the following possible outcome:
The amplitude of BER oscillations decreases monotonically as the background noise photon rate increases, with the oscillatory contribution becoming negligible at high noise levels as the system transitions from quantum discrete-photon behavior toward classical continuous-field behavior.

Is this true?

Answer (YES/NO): YES